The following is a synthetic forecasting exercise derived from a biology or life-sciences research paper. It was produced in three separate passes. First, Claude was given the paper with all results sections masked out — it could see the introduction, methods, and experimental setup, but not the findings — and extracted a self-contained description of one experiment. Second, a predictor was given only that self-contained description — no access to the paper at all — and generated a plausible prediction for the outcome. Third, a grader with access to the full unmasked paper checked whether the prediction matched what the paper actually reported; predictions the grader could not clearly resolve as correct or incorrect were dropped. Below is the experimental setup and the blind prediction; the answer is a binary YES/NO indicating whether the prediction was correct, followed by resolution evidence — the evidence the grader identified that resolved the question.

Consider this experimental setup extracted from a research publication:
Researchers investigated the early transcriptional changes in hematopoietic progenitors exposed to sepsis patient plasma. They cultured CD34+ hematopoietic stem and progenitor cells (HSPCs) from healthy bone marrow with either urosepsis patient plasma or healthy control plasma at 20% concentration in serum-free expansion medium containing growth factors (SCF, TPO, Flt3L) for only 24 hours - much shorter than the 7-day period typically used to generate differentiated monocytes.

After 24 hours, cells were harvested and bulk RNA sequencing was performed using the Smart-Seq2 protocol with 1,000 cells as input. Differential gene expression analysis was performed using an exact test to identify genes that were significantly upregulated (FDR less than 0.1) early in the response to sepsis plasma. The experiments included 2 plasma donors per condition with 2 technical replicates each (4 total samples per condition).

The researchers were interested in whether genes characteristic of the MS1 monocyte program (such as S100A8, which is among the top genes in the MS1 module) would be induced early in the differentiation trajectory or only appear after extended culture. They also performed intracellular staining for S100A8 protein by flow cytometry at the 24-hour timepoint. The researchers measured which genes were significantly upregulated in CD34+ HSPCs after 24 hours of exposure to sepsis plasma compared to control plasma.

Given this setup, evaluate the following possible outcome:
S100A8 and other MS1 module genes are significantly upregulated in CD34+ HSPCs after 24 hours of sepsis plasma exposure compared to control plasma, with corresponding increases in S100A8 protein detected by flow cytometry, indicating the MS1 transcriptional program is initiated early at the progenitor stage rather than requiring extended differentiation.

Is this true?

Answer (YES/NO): YES